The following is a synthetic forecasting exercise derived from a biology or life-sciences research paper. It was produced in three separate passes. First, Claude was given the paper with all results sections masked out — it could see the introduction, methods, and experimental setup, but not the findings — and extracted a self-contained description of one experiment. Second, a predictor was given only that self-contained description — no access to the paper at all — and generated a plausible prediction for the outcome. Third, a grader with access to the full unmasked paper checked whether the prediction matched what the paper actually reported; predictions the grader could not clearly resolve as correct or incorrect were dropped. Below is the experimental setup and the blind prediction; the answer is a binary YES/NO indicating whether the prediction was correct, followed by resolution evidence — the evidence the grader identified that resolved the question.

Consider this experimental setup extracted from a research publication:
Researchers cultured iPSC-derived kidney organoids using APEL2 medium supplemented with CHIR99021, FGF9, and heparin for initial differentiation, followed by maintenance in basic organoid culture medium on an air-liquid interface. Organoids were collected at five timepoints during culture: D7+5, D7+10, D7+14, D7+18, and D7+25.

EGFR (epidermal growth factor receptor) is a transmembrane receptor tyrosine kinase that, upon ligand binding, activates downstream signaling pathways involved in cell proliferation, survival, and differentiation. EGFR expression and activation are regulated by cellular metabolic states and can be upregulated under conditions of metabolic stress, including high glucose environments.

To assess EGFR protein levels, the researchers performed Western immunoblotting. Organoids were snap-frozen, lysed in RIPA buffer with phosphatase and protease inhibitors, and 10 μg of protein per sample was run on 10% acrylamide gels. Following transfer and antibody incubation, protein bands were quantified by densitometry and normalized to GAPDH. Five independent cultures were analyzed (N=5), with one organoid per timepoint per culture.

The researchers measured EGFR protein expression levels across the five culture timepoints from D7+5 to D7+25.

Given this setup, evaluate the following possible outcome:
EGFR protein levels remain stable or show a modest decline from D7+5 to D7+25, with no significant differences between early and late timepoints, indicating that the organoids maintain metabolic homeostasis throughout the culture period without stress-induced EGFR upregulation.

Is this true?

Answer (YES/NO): NO